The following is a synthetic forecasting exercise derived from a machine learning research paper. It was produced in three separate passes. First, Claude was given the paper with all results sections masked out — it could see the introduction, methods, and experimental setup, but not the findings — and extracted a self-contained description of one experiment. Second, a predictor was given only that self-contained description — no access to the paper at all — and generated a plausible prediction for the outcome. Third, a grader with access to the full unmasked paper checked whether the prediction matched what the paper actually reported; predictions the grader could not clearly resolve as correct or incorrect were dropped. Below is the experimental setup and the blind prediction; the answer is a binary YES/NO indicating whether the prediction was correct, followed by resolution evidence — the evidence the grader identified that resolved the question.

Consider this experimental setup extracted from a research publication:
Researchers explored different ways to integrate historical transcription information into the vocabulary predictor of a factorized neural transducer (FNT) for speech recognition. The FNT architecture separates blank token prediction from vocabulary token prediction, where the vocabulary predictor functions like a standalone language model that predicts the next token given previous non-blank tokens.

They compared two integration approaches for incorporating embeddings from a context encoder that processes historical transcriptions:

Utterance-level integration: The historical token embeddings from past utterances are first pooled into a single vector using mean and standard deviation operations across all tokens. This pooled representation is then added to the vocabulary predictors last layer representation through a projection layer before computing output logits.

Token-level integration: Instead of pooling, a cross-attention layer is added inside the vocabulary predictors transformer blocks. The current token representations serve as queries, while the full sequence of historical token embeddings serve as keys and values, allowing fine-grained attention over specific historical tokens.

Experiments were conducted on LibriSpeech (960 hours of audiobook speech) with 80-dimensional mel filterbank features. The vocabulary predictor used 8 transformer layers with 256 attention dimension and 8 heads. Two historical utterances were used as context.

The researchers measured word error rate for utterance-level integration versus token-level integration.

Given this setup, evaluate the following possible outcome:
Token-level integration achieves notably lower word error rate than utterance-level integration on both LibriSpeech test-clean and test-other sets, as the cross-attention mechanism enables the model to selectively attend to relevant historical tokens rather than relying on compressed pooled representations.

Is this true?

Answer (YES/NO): NO